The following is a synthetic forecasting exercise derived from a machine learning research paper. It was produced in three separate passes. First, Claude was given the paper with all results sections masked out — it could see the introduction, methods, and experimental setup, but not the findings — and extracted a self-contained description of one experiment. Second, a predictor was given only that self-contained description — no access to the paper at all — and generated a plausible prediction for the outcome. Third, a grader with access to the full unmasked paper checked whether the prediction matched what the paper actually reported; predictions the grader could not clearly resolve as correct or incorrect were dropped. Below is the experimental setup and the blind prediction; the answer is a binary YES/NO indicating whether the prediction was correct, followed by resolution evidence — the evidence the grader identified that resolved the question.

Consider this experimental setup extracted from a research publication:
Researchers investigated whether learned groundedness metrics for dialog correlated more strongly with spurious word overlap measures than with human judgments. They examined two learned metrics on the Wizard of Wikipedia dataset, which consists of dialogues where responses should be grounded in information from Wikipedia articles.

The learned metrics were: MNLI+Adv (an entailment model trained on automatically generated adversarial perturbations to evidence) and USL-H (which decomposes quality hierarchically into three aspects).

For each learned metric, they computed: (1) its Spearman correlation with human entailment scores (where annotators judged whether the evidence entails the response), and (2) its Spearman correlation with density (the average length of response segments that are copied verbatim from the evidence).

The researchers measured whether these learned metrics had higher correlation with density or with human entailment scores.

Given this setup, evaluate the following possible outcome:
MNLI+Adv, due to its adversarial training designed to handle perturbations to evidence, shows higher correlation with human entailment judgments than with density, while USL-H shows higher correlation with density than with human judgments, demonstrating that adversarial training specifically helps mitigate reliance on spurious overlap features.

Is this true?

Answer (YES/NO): NO